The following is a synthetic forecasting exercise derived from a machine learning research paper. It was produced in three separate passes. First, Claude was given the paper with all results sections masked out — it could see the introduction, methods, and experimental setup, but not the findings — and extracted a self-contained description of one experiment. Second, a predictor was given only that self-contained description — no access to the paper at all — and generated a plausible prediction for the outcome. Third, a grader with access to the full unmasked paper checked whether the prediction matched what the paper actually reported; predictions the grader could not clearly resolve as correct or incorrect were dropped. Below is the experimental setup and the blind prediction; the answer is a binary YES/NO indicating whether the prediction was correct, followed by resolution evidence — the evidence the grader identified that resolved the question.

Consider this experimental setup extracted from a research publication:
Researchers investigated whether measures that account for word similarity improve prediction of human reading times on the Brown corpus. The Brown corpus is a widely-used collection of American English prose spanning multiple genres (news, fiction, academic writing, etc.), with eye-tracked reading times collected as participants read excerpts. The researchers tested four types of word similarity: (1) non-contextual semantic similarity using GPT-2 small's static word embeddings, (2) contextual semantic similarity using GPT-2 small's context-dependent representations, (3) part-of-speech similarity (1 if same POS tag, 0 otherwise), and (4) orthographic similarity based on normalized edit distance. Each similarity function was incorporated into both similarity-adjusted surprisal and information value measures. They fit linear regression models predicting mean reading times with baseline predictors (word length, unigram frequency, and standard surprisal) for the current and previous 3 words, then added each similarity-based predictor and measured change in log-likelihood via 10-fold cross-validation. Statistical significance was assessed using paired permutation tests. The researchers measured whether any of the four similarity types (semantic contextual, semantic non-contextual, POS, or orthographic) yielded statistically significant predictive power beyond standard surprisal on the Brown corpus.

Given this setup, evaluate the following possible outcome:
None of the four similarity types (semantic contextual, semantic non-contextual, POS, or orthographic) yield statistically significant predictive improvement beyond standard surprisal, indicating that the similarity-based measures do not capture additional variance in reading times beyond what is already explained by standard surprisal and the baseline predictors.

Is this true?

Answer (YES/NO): YES